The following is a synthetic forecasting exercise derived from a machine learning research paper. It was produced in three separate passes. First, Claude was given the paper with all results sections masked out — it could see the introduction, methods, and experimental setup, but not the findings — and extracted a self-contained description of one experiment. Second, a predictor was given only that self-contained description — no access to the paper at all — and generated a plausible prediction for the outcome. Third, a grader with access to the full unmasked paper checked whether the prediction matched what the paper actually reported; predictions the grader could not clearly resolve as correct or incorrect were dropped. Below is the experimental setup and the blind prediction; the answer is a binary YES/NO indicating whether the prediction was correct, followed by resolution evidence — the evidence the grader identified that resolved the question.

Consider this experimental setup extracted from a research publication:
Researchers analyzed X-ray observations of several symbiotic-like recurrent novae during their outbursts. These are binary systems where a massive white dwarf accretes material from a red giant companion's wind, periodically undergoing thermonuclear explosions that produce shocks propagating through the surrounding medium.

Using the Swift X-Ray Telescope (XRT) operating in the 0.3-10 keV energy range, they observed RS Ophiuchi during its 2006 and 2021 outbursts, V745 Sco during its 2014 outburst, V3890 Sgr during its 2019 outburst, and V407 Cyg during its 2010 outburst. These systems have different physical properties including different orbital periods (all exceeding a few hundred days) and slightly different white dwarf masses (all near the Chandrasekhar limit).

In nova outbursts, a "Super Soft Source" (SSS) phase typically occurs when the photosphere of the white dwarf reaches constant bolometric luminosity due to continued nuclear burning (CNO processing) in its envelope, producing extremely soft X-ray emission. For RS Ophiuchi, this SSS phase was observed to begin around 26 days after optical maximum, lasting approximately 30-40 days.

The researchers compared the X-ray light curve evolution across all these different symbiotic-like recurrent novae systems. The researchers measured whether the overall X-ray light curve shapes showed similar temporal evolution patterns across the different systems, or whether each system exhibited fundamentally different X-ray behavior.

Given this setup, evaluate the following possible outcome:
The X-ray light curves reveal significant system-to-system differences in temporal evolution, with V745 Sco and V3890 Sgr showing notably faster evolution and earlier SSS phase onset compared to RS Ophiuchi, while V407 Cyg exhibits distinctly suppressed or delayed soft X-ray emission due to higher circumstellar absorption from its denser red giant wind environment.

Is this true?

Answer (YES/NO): NO